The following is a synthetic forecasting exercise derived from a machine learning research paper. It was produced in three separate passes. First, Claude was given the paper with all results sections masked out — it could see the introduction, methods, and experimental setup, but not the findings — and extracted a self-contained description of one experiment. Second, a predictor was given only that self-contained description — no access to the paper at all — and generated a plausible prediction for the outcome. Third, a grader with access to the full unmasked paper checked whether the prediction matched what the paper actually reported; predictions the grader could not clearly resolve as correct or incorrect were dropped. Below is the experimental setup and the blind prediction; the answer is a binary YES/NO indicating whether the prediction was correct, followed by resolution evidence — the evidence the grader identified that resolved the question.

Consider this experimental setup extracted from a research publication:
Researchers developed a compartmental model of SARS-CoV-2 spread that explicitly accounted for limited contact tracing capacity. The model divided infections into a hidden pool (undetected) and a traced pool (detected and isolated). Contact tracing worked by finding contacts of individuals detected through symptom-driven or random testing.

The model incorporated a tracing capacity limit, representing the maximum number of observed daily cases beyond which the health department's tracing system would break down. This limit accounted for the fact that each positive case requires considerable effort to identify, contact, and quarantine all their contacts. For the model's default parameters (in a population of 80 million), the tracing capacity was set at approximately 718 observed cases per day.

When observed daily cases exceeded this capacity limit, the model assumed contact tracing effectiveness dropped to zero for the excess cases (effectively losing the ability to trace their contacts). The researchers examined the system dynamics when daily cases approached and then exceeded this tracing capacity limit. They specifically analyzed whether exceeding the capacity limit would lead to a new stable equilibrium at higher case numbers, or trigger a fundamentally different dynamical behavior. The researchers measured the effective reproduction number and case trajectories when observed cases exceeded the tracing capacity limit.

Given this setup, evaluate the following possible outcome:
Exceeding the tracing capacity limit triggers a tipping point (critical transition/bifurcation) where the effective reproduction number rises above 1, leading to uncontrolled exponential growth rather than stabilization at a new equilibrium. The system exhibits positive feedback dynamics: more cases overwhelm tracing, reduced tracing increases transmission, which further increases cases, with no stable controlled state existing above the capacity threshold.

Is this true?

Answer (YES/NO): YES